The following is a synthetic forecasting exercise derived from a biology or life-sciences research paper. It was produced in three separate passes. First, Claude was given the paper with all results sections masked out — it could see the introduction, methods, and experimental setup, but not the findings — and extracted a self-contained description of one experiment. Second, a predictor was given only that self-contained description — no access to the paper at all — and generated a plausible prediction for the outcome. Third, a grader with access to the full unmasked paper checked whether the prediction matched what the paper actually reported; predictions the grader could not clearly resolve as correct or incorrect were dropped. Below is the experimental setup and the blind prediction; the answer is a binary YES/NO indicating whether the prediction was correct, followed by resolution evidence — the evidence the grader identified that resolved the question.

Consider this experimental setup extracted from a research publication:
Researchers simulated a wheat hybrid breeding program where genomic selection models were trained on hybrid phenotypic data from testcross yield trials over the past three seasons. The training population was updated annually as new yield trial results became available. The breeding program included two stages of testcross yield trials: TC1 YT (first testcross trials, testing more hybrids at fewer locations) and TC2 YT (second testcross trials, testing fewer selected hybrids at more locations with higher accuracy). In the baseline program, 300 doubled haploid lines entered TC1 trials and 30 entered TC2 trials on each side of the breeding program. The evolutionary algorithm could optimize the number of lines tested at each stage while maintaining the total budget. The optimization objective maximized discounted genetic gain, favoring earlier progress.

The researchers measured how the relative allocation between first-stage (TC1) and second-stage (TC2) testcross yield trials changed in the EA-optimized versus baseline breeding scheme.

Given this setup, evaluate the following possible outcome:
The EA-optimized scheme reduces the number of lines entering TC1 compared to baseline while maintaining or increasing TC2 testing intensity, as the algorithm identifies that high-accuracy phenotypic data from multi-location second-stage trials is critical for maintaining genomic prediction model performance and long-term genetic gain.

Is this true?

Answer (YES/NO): NO